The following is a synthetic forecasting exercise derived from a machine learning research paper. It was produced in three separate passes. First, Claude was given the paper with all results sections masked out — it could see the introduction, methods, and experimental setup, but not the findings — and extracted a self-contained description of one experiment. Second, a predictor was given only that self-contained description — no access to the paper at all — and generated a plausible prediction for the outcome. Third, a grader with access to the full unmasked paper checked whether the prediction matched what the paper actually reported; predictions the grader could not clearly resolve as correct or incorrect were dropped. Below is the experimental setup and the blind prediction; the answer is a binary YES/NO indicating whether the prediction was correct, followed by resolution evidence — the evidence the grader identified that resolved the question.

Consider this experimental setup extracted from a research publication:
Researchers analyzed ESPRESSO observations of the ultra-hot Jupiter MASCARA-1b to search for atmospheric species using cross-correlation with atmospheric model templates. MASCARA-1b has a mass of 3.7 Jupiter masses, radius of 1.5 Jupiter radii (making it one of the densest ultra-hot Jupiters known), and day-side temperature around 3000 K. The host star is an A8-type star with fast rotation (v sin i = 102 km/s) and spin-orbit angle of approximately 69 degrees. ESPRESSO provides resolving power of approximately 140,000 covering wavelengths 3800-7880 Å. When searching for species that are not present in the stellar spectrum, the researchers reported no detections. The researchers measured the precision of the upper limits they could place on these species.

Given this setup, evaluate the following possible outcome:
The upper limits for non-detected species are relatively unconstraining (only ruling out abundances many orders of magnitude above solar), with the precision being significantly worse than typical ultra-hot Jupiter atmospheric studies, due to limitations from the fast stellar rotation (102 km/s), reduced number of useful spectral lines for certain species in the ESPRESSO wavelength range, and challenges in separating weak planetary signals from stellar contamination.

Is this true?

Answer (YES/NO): NO